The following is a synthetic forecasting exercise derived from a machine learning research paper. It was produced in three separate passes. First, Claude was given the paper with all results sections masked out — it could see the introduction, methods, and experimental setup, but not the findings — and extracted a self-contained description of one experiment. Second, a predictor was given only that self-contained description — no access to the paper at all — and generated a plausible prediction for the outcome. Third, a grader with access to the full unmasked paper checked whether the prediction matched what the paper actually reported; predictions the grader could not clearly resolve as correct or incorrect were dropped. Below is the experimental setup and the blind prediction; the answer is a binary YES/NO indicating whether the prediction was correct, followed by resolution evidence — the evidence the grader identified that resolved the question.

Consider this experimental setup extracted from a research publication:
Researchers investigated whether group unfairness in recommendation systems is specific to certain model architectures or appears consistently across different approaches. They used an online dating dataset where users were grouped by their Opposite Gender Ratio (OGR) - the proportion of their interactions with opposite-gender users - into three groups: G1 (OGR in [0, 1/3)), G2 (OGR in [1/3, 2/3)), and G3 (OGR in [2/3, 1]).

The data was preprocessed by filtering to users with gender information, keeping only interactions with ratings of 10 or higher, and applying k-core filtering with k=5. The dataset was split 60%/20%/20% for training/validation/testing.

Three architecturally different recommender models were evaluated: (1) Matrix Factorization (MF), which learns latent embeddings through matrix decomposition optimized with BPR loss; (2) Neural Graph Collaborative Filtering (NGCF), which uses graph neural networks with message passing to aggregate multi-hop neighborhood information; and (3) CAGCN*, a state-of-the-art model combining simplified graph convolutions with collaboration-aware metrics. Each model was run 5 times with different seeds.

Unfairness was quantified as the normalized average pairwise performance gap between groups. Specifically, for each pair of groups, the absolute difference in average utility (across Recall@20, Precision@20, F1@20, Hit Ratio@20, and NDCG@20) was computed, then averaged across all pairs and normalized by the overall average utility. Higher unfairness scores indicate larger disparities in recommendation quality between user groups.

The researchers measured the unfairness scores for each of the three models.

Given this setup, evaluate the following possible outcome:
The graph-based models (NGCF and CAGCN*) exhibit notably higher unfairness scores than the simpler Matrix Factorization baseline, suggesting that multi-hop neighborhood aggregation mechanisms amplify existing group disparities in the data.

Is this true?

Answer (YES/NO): NO